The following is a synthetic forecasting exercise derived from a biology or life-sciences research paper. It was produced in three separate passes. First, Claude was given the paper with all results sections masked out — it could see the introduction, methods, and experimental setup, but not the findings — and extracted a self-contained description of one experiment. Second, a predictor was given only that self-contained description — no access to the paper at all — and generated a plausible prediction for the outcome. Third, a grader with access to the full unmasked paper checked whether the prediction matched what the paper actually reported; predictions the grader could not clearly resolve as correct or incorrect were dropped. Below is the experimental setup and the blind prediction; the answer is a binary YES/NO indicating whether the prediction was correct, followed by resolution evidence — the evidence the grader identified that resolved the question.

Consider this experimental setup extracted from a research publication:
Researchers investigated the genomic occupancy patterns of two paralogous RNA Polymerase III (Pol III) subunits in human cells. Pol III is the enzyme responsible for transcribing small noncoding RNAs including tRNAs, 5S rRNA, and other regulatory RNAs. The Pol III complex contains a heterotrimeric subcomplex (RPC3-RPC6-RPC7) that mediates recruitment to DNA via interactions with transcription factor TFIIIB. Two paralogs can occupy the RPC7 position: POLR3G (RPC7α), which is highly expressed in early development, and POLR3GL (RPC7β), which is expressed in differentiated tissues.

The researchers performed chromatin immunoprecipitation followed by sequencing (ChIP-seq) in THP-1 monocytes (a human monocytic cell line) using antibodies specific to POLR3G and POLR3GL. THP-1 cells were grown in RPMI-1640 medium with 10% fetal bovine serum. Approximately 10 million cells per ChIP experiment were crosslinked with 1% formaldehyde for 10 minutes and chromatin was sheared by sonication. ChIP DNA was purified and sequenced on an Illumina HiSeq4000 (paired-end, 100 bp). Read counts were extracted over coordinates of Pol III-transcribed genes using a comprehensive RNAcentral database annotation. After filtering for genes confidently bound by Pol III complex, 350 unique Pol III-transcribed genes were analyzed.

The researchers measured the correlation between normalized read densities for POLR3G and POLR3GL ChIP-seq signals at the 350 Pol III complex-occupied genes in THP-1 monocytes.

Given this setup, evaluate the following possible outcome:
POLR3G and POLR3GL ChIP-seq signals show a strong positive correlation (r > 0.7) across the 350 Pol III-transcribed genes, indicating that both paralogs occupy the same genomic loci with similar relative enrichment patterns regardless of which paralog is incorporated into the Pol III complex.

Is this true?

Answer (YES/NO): NO